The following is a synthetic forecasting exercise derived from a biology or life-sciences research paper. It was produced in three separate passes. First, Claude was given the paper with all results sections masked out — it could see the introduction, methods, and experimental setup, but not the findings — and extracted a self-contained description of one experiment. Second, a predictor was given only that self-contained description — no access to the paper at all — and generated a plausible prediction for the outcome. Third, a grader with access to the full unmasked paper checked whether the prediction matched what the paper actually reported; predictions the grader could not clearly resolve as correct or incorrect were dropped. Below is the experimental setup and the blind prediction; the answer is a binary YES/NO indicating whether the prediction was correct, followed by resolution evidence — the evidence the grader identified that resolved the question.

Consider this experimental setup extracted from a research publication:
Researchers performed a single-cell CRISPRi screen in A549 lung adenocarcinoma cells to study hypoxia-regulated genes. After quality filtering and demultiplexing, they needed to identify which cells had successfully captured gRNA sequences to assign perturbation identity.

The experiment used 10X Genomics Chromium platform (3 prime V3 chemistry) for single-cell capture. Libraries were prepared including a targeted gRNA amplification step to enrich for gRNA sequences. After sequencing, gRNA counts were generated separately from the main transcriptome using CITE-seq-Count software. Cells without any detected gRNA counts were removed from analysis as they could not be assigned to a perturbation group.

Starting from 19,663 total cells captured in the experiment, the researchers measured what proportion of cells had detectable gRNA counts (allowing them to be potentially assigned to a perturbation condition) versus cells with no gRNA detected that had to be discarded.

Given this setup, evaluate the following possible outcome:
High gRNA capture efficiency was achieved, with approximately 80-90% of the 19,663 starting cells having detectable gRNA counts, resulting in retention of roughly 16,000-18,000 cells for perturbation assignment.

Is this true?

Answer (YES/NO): NO